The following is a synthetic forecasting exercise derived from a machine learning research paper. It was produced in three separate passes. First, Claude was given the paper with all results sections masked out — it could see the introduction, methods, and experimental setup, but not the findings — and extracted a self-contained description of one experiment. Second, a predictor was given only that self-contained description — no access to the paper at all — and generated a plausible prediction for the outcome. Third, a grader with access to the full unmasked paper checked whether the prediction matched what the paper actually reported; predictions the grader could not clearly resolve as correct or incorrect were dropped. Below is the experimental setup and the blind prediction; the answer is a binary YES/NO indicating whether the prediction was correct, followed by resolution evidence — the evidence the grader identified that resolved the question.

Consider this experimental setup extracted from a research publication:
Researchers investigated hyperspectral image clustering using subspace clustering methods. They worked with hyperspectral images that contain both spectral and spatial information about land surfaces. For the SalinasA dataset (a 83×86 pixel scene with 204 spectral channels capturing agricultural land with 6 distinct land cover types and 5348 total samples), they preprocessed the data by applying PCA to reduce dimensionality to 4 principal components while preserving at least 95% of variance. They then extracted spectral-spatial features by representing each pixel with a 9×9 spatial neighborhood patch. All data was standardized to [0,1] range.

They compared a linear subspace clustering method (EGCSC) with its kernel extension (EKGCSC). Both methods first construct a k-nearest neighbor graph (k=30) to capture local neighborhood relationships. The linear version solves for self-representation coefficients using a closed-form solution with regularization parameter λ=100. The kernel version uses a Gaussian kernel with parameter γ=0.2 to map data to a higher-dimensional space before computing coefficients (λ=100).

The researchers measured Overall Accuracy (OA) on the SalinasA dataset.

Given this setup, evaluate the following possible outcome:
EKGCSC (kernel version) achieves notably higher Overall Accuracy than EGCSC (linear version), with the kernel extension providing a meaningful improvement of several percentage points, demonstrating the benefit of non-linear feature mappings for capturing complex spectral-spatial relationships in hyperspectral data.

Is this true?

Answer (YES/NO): NO